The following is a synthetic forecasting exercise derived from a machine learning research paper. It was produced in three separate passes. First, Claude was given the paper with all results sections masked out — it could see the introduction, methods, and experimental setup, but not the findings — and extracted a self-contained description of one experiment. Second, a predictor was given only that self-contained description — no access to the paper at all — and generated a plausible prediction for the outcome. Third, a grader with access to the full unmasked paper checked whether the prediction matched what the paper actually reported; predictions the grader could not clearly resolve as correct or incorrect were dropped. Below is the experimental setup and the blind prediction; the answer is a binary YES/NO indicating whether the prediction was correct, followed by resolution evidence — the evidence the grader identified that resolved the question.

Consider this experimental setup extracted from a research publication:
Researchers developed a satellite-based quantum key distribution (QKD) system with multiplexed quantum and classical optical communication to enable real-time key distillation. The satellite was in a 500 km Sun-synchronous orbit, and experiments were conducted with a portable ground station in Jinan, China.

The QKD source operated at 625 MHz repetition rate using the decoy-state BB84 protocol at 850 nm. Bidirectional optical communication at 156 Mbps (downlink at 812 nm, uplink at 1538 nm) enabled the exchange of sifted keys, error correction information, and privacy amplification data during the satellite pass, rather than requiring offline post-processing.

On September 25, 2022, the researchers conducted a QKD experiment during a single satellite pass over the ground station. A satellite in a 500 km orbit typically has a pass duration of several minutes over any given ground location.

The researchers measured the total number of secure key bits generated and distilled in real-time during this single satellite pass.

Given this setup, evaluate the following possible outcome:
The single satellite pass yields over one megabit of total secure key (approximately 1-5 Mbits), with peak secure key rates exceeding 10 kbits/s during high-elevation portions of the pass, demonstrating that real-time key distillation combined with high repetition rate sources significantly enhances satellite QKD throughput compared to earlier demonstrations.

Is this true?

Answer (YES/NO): NO